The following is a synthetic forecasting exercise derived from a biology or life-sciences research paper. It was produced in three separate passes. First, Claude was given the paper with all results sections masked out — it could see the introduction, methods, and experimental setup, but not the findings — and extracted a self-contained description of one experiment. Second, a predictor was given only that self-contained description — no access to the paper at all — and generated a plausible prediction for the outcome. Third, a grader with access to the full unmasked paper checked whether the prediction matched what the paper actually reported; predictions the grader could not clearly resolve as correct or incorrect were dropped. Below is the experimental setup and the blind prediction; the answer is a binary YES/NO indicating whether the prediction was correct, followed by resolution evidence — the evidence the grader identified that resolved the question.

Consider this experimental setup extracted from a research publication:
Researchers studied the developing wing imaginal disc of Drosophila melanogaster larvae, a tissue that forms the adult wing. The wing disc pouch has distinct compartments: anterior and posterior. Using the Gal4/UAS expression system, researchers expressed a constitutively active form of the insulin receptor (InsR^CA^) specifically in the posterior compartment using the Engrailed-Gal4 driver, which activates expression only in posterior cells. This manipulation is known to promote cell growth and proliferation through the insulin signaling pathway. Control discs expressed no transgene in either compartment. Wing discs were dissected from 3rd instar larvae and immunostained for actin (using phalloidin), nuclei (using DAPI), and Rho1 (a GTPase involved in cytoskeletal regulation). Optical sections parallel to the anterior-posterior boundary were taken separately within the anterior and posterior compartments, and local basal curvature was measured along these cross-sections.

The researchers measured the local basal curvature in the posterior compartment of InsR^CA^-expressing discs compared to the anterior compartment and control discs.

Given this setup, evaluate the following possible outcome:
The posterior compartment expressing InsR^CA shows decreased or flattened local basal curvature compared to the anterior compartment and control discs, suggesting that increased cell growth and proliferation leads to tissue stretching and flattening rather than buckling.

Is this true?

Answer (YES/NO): NO